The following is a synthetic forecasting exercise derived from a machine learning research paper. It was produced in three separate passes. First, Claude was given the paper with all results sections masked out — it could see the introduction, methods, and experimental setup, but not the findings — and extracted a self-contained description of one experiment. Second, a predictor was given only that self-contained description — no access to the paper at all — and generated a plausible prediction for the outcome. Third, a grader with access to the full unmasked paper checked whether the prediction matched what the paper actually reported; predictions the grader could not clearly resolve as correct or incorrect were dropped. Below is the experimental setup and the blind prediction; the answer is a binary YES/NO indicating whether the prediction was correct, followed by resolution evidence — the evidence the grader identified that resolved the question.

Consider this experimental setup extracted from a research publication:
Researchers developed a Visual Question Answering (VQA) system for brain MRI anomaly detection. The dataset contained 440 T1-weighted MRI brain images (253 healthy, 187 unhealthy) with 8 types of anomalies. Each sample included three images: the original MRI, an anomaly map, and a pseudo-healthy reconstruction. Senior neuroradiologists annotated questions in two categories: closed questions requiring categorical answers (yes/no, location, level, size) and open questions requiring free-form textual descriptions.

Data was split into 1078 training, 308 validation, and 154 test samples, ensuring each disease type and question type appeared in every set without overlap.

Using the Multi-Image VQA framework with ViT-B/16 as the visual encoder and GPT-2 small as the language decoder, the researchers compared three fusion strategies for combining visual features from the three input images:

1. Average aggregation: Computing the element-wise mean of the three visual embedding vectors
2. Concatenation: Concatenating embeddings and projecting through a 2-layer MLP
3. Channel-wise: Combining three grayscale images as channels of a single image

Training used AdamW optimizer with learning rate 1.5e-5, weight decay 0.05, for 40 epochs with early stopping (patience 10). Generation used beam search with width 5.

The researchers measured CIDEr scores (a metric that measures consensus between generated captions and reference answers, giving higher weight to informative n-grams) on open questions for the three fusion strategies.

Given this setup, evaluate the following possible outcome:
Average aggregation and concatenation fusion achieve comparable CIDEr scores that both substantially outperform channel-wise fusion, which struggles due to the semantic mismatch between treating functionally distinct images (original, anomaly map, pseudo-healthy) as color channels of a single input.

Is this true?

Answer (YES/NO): NO